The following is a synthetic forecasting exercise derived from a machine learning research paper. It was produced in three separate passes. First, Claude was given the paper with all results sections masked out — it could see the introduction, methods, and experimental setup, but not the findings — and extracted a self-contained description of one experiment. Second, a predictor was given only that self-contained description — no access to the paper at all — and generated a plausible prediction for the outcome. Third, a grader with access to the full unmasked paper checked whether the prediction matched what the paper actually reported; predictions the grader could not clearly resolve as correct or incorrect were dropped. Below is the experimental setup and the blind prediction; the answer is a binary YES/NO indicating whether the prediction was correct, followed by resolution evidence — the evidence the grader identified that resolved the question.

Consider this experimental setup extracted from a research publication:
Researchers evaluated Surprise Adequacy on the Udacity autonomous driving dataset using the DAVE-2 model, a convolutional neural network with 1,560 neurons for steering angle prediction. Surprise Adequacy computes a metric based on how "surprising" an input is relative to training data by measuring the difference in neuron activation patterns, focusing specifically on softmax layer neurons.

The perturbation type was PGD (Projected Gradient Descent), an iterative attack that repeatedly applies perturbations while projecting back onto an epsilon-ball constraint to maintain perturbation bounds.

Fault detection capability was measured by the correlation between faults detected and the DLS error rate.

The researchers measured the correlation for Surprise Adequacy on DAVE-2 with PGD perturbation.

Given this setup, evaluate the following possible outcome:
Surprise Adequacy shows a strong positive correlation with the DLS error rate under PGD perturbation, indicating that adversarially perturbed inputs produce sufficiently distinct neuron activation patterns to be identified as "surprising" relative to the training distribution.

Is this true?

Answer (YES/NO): NO